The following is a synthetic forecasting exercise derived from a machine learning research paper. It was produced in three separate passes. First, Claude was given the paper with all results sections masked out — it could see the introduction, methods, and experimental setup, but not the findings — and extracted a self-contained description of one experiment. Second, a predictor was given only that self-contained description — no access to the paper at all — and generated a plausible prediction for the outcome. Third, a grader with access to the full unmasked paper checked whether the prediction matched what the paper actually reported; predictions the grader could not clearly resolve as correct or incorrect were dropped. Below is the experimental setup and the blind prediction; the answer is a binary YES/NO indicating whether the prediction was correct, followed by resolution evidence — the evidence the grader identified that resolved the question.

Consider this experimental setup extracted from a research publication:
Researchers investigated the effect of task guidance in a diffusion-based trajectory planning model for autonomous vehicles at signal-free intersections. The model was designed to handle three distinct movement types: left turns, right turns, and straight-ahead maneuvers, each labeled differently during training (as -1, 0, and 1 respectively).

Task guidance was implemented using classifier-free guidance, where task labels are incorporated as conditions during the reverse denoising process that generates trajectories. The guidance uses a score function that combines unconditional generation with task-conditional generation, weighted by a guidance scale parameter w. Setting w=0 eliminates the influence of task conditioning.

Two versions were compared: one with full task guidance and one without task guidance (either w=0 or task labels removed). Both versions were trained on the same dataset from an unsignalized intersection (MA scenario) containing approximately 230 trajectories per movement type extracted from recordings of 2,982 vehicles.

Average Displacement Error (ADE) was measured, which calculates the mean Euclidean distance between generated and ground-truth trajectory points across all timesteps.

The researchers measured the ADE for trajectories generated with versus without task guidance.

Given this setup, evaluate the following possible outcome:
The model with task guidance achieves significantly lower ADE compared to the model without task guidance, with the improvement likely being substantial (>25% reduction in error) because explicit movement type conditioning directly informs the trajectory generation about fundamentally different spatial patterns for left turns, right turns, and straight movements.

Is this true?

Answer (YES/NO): YES